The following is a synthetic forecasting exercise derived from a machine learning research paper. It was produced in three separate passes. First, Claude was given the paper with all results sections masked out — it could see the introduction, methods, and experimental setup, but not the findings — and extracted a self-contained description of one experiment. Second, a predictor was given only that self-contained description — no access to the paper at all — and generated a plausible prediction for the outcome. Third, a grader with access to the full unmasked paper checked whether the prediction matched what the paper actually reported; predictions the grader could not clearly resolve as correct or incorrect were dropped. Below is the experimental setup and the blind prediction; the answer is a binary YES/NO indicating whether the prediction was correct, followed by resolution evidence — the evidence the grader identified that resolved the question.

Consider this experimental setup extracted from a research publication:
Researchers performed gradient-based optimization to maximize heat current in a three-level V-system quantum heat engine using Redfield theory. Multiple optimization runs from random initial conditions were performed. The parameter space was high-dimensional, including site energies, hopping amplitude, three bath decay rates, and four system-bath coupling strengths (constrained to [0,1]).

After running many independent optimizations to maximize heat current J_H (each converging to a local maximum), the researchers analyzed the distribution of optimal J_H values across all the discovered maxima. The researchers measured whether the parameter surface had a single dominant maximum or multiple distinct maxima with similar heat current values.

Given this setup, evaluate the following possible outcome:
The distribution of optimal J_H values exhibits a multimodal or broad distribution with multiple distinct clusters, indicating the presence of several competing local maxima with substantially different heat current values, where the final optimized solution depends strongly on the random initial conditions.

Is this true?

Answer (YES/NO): NO